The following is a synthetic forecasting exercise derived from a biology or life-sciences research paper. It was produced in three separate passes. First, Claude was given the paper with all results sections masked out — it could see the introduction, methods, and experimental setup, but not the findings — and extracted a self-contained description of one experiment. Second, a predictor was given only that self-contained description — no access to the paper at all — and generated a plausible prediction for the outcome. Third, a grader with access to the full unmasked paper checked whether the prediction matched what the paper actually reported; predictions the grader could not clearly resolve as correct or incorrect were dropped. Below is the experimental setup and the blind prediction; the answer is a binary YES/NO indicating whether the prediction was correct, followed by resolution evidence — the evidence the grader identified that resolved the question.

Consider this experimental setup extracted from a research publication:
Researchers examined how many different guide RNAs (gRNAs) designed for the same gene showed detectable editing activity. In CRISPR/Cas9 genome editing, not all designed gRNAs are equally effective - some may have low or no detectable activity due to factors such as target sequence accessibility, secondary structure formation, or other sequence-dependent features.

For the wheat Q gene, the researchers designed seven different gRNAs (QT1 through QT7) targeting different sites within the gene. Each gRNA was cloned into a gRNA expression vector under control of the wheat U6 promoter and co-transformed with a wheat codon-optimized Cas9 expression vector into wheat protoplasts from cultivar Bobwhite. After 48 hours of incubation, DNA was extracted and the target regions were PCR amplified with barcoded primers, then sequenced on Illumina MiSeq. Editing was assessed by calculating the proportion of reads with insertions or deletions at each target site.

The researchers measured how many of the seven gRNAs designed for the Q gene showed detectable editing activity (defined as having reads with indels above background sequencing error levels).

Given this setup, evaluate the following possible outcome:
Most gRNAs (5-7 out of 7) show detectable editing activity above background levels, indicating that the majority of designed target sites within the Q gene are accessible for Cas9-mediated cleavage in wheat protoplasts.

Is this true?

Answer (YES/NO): YES